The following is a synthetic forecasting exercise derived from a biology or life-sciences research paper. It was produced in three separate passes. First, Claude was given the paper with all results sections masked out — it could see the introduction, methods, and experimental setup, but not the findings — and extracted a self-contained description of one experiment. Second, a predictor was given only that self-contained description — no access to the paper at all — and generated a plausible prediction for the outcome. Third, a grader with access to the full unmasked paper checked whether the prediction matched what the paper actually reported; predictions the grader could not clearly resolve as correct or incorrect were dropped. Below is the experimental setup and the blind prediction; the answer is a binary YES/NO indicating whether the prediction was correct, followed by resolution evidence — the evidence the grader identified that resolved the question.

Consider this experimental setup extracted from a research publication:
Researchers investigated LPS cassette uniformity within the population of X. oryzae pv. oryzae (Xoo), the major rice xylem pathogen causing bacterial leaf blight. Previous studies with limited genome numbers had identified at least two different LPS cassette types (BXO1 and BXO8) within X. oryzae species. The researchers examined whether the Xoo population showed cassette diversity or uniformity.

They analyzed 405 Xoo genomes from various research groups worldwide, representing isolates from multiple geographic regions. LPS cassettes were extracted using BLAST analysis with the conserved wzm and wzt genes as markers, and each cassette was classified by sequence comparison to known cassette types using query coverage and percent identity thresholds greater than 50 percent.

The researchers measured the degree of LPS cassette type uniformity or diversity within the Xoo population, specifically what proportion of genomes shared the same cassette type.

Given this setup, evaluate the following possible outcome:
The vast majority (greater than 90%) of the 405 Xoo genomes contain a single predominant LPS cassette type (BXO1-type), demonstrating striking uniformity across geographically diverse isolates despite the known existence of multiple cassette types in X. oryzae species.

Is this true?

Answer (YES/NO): YES